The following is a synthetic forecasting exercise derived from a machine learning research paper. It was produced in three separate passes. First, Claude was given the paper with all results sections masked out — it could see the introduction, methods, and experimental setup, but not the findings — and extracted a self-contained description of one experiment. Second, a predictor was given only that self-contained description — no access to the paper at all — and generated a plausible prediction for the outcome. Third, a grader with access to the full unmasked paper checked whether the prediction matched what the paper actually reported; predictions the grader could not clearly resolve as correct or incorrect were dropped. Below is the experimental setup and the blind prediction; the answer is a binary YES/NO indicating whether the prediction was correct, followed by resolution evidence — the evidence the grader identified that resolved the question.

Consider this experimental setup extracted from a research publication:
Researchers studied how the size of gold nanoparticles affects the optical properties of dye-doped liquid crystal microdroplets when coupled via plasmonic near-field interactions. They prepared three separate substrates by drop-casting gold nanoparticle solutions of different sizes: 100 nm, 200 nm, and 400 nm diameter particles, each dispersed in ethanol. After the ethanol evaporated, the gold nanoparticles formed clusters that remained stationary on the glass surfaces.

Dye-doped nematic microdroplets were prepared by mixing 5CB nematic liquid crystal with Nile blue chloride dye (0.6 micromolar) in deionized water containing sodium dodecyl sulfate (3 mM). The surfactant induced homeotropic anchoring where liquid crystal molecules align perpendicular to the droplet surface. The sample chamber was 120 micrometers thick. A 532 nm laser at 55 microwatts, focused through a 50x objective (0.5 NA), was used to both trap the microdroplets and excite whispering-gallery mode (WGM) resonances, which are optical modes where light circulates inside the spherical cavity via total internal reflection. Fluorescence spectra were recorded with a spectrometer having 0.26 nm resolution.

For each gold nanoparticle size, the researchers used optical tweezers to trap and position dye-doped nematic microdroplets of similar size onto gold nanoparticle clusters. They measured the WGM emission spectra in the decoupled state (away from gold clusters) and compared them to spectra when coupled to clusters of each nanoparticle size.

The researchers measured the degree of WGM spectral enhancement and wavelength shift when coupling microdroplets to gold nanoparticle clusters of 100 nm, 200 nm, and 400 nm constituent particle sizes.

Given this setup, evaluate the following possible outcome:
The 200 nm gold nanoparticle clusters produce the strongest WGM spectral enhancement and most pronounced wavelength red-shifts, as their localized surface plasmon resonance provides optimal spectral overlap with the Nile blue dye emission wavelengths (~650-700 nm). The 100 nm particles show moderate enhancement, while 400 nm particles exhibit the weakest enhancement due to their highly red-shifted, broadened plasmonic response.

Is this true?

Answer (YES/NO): NO